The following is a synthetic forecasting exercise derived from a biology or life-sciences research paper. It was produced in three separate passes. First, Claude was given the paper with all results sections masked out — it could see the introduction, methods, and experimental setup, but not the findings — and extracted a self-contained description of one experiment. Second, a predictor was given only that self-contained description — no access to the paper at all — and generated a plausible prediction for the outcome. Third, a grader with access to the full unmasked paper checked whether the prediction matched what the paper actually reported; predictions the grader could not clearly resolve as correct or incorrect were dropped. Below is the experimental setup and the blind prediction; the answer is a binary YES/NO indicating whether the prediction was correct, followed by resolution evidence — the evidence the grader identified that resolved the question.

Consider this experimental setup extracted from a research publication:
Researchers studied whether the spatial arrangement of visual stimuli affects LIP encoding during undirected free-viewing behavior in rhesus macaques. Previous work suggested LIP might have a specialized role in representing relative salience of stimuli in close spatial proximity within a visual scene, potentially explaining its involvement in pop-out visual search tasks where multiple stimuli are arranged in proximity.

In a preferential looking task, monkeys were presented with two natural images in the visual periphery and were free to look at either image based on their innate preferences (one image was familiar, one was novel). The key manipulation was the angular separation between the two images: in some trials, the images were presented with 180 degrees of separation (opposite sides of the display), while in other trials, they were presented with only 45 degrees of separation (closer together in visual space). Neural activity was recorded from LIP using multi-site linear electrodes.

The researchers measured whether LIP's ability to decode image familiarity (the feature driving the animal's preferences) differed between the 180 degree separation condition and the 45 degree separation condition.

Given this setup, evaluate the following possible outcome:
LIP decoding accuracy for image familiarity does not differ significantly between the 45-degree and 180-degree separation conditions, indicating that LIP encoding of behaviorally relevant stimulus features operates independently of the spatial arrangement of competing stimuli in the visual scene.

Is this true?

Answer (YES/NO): YES